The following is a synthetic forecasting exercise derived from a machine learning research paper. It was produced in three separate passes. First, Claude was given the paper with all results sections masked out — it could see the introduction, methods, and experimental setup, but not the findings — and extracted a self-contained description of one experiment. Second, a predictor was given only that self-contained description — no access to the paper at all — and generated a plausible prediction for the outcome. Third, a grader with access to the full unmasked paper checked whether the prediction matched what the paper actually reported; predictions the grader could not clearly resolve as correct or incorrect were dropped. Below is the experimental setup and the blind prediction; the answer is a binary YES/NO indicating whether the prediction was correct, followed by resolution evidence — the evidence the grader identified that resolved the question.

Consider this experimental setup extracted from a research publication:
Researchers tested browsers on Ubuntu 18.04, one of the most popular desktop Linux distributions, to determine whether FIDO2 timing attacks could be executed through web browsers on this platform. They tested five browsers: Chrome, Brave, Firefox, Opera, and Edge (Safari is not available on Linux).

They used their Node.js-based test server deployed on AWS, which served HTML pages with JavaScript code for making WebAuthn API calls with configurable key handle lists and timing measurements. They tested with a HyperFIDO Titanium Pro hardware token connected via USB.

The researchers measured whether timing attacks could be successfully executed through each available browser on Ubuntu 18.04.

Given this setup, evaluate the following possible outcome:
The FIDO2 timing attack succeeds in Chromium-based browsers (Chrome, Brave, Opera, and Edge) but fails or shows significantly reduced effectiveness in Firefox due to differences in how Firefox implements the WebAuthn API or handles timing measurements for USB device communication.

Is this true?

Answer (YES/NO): NO